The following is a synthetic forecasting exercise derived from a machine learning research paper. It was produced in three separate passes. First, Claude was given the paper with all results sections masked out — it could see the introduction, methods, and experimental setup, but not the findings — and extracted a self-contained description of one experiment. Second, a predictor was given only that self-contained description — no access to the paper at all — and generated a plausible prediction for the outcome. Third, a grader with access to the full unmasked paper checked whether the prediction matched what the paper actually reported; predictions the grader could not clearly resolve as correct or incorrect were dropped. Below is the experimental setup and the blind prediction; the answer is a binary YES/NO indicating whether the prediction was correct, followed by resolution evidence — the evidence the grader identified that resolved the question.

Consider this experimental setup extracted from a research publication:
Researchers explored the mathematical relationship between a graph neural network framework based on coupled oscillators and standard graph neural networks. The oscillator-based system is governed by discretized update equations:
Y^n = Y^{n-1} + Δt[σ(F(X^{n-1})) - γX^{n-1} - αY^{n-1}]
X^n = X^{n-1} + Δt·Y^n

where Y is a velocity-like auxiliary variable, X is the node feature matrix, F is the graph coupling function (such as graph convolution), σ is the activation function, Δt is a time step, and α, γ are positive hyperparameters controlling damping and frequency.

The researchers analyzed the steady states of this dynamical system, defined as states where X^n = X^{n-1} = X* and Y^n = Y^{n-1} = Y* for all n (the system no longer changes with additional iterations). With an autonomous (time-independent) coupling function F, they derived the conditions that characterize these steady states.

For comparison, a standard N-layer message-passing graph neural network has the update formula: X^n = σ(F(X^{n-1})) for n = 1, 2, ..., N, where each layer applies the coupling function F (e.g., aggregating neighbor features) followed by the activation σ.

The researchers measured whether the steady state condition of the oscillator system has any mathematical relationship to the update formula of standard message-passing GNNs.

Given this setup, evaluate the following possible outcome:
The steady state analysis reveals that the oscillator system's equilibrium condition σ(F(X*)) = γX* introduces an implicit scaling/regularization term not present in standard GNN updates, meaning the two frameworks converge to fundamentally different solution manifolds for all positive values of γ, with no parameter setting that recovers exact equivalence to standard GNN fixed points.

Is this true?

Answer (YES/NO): NO